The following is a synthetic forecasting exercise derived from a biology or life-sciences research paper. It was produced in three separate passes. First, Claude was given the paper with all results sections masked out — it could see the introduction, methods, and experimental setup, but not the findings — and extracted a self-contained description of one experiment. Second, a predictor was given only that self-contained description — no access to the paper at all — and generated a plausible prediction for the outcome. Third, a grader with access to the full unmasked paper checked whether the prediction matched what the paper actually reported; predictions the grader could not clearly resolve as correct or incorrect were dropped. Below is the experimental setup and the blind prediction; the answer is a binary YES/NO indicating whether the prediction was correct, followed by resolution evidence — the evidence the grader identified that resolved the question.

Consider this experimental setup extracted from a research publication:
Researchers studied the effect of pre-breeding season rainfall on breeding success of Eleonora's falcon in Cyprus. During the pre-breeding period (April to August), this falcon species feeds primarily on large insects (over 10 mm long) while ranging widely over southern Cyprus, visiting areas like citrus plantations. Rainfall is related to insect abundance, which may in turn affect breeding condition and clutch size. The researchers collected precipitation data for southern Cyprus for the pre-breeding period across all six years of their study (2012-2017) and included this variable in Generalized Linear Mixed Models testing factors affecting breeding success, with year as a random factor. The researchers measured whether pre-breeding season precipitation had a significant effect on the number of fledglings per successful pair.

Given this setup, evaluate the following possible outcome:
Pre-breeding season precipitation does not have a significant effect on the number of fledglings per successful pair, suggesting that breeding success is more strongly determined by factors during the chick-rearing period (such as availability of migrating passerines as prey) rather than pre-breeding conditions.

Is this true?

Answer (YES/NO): NO